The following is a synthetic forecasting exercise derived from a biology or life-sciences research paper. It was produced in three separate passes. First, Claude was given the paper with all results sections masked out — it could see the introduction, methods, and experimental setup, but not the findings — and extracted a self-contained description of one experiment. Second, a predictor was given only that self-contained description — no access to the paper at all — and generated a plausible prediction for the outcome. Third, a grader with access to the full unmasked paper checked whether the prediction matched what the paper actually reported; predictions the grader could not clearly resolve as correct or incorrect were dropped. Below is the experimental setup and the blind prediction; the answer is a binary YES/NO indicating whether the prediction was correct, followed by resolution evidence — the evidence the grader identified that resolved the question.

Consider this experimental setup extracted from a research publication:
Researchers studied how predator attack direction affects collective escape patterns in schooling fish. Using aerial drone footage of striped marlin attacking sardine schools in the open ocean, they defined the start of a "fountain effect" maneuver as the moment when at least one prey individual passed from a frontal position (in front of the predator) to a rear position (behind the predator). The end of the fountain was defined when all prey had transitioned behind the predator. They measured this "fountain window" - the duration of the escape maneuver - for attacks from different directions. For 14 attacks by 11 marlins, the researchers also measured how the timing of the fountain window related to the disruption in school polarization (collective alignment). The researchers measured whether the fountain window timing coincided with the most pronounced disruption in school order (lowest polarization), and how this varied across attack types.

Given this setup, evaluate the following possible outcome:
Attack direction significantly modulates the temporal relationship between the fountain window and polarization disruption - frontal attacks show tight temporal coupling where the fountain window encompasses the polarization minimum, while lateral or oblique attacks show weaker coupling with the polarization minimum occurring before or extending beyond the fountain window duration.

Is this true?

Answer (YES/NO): NO